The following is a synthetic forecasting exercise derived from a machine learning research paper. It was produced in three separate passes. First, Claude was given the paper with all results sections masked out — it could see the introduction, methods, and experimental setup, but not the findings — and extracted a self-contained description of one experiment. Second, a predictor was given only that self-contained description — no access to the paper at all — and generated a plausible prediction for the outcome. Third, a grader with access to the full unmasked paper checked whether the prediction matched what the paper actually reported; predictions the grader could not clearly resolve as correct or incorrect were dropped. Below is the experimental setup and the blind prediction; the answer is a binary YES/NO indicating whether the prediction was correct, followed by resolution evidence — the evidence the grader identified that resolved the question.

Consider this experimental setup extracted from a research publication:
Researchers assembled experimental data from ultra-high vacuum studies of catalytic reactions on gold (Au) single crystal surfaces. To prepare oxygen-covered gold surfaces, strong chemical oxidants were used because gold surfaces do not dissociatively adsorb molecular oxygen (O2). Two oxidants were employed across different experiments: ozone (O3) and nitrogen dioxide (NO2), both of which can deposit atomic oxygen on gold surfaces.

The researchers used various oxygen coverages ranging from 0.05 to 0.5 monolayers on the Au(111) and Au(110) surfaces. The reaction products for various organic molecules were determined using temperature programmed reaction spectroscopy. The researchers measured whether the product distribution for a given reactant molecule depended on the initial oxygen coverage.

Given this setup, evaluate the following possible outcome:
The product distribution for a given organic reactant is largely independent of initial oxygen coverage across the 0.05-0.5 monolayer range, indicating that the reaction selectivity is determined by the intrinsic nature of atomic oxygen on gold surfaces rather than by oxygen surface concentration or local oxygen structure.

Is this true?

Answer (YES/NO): NO